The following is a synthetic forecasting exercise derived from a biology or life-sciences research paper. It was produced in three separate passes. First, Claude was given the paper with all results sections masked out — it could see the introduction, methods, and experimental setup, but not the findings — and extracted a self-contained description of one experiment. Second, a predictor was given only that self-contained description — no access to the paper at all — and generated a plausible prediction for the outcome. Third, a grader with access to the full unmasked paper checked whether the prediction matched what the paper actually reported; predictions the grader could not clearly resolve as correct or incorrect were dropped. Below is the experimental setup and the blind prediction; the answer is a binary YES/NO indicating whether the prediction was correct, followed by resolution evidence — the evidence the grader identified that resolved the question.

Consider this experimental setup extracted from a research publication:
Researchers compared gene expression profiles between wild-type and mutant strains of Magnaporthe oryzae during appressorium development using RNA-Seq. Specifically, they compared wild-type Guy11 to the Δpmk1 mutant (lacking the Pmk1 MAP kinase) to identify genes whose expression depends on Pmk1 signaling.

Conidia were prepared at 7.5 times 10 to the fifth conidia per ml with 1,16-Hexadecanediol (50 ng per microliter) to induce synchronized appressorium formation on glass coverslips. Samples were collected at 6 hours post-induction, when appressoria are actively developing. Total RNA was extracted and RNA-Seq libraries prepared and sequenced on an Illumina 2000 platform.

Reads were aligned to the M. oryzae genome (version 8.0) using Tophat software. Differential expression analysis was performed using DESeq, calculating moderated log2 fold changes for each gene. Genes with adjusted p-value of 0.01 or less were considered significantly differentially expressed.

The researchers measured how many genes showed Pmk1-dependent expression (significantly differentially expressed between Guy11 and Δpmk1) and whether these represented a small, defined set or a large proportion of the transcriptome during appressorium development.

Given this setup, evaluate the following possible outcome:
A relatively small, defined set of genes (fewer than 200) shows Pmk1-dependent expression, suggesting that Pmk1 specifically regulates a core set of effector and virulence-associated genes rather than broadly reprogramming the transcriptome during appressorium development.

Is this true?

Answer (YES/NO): NO